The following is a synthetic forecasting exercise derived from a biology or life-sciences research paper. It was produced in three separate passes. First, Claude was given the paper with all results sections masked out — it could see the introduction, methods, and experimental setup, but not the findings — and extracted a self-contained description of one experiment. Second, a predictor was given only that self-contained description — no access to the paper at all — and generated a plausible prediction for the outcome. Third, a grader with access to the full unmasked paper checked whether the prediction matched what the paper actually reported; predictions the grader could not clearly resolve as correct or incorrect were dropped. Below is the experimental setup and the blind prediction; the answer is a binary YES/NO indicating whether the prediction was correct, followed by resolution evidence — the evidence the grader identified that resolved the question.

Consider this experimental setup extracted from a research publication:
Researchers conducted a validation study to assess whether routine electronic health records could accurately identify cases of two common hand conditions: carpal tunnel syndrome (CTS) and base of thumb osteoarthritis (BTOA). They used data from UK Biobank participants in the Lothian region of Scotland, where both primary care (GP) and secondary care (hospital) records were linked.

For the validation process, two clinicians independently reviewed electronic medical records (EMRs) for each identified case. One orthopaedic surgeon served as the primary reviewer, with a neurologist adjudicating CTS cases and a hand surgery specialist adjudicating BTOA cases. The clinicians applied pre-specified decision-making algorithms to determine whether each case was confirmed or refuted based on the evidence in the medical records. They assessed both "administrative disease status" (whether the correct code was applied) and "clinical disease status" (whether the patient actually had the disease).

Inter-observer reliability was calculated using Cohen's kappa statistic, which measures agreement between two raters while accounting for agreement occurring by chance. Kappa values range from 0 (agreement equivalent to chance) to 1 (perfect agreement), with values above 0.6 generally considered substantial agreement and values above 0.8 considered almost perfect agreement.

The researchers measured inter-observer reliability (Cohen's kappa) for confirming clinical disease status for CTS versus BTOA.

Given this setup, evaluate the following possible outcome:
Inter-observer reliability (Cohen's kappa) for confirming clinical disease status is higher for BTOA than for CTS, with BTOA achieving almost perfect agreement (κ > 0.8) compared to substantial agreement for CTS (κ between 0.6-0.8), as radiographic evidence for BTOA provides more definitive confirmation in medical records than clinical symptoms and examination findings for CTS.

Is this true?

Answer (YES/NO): YES